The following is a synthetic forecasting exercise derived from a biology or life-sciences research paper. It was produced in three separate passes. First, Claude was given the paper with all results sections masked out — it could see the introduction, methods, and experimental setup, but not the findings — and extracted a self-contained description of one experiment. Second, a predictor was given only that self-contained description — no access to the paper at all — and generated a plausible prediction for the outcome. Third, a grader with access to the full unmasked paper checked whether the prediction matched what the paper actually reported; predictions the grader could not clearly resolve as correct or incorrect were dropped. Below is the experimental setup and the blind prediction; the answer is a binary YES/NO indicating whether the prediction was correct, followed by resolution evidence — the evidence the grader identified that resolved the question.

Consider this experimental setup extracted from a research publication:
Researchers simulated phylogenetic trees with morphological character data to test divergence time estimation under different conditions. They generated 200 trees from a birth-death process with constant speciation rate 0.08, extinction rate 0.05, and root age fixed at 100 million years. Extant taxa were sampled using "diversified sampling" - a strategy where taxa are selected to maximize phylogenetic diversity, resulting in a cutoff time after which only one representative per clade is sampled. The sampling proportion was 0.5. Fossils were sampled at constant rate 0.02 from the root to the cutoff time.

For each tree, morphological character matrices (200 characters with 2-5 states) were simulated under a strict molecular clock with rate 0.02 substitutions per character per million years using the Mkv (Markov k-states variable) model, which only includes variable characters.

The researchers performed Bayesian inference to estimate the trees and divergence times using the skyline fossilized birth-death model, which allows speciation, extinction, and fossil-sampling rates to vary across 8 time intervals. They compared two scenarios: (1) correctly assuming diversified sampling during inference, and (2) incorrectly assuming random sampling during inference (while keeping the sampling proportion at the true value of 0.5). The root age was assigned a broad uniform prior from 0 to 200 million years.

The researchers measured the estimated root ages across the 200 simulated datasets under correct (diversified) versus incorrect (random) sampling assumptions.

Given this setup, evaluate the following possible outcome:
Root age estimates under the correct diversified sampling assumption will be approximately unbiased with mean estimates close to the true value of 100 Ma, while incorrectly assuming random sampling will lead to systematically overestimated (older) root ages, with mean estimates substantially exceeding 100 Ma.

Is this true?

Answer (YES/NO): NO